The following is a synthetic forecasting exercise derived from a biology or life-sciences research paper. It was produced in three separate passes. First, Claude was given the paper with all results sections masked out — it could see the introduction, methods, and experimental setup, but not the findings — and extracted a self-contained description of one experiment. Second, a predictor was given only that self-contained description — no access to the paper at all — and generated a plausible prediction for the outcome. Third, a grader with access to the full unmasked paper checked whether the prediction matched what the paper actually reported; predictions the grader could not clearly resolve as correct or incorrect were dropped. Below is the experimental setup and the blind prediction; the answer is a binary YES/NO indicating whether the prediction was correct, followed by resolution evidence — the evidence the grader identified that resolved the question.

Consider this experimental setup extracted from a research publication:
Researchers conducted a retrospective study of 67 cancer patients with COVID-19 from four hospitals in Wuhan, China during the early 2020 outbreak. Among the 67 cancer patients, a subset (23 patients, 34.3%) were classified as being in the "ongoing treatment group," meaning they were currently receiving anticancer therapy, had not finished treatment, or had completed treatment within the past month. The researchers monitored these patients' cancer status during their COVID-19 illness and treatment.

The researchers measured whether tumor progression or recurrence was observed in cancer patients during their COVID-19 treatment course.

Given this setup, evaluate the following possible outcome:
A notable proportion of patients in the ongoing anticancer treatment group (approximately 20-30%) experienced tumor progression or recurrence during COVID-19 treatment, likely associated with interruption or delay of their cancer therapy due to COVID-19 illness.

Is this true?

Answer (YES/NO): NO